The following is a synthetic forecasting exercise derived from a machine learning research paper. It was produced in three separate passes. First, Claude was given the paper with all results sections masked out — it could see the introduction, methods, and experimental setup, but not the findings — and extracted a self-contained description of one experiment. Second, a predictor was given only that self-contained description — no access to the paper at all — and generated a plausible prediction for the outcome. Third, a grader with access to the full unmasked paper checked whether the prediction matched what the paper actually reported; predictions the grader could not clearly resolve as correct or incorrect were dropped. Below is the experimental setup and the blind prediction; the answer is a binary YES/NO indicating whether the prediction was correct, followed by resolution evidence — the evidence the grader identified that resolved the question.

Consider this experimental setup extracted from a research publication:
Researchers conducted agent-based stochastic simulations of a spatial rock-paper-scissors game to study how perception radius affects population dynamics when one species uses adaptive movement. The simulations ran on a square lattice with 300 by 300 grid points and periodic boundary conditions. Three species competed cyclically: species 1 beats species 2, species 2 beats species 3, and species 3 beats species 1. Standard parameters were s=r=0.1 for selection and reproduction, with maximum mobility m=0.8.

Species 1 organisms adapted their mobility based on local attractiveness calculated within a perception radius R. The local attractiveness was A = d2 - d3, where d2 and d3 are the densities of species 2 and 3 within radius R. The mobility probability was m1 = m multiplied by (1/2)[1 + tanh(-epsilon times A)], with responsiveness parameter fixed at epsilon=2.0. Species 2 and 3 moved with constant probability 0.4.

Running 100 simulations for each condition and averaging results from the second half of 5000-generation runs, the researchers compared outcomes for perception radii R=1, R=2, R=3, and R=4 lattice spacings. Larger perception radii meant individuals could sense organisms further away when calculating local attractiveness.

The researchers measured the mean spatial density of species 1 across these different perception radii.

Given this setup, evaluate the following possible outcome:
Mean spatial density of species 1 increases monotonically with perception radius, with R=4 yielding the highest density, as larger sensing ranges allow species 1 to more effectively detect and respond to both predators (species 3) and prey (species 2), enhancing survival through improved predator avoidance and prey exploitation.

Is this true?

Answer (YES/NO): NO